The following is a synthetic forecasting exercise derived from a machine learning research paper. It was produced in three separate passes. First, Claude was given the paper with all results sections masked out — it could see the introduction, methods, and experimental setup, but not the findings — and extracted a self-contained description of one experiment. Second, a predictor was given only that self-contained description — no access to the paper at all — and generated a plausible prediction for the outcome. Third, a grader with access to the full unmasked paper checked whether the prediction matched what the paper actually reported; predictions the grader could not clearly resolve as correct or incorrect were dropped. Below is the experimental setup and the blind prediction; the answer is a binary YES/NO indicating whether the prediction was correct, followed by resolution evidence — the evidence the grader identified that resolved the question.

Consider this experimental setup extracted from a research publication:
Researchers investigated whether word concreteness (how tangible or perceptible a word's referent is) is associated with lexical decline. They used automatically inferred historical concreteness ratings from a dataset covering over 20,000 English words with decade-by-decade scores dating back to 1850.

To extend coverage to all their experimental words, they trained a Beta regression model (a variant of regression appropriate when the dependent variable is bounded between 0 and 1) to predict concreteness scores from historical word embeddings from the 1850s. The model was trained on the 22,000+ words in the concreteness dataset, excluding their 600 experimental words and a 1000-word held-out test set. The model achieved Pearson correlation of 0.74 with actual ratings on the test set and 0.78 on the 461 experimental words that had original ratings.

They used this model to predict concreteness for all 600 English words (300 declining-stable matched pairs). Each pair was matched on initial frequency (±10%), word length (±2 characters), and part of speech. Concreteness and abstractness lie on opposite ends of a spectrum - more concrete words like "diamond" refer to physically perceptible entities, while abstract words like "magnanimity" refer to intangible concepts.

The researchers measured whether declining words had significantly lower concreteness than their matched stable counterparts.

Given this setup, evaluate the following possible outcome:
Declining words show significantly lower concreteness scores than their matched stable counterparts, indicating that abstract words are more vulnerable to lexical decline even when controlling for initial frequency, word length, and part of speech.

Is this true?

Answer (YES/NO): YES